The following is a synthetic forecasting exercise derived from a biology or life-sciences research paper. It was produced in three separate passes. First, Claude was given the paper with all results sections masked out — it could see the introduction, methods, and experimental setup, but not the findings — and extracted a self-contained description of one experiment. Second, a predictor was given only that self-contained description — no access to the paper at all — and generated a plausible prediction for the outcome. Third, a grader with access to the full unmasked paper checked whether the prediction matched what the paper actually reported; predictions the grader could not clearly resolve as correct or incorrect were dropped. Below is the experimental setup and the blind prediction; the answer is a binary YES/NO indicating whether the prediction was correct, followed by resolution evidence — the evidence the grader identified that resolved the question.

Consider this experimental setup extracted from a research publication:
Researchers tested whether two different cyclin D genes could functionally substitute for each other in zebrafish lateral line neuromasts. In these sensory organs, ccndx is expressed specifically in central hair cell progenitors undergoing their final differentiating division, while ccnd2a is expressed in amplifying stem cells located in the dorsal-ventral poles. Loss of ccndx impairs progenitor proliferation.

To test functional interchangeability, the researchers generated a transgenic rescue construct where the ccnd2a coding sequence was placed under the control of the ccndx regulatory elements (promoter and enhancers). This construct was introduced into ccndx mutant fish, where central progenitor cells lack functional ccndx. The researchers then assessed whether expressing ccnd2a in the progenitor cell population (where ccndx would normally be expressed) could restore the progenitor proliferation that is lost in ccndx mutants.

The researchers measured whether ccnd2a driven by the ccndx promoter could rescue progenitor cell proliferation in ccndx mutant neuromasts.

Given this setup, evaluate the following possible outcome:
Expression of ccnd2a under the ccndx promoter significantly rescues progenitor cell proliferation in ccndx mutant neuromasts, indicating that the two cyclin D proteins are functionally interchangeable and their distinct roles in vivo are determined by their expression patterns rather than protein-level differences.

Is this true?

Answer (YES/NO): YES